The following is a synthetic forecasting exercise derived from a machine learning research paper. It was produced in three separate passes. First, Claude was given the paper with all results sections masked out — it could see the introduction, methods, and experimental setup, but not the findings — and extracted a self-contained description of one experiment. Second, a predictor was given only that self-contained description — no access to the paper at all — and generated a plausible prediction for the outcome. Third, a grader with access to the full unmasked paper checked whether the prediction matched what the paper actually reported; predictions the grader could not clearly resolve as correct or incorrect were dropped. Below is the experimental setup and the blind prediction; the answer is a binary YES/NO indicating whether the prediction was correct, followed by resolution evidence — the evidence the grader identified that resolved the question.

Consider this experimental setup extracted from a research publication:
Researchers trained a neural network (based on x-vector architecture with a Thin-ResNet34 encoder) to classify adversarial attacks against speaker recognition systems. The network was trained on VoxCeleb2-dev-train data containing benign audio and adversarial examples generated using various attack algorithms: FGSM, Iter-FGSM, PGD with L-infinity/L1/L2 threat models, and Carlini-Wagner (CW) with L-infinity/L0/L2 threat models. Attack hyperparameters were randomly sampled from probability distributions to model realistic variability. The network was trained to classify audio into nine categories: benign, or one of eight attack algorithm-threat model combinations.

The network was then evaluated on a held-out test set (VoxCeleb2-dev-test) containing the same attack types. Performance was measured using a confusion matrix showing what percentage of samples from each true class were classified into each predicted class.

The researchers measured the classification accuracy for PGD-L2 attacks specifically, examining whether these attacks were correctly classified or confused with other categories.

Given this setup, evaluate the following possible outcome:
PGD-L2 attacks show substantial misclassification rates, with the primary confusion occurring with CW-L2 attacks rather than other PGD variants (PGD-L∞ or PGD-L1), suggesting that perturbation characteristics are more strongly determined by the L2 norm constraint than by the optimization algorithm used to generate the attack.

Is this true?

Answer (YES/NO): NO